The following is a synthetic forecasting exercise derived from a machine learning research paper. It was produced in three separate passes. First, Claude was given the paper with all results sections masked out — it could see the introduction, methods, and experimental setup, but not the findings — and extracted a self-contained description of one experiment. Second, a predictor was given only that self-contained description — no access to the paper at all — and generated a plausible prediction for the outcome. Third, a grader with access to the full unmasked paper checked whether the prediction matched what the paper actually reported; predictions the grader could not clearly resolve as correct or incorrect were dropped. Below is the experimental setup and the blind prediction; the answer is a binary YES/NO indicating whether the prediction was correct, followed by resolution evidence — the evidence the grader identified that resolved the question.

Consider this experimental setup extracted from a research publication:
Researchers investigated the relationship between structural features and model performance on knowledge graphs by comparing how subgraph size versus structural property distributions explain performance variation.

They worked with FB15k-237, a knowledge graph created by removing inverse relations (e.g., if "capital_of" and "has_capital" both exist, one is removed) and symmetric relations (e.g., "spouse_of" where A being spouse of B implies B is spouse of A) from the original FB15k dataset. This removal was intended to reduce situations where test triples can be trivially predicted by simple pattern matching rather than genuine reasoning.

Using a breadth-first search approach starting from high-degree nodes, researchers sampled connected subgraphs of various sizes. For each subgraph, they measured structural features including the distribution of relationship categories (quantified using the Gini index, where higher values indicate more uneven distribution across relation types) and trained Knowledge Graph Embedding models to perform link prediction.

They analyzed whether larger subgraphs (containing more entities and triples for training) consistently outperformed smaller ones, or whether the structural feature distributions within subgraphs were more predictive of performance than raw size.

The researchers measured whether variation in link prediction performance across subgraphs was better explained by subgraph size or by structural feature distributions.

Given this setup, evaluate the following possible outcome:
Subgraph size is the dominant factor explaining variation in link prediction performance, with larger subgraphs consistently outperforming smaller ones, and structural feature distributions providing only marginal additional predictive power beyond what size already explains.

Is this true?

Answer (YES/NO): NO